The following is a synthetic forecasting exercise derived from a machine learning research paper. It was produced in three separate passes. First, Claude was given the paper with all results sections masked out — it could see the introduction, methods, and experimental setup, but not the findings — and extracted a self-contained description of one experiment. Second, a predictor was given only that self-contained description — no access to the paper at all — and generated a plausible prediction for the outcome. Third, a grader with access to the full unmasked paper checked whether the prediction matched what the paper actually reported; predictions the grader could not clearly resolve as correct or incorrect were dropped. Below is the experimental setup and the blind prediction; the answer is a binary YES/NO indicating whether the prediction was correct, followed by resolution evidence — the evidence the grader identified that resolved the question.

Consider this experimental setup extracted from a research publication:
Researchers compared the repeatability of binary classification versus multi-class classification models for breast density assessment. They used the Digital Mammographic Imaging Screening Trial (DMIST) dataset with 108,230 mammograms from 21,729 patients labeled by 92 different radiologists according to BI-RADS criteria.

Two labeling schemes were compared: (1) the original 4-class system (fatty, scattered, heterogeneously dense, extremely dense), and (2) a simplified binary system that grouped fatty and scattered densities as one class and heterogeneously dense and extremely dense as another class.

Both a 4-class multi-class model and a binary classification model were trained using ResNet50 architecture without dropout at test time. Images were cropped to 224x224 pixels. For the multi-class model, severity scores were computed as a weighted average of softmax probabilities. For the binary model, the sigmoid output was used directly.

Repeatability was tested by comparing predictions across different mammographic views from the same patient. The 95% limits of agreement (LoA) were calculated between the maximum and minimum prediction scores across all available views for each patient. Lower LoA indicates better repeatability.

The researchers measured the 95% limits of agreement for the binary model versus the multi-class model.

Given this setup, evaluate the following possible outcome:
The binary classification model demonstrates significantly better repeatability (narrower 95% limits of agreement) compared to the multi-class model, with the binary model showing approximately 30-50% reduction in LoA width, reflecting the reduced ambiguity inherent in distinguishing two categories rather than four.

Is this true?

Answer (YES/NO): NO